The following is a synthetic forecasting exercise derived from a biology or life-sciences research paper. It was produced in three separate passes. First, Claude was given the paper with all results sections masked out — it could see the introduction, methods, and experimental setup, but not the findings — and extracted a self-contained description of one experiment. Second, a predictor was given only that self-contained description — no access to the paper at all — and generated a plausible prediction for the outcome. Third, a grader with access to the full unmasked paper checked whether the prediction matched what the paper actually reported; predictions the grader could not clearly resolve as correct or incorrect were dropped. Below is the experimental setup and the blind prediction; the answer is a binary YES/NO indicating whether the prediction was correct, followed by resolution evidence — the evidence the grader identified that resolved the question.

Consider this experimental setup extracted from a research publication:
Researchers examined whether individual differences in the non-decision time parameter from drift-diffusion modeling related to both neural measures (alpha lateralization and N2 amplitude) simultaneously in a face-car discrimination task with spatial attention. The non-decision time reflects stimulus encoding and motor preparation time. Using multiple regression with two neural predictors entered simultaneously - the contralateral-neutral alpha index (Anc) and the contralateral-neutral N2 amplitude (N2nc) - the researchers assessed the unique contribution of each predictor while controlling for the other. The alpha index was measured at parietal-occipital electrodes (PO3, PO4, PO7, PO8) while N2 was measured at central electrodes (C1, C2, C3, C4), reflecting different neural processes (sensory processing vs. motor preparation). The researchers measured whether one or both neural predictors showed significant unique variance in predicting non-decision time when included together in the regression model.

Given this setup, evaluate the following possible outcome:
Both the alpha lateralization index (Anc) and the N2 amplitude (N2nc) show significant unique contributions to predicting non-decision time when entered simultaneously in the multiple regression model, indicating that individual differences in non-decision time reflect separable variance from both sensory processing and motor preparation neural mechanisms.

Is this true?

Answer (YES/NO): NO